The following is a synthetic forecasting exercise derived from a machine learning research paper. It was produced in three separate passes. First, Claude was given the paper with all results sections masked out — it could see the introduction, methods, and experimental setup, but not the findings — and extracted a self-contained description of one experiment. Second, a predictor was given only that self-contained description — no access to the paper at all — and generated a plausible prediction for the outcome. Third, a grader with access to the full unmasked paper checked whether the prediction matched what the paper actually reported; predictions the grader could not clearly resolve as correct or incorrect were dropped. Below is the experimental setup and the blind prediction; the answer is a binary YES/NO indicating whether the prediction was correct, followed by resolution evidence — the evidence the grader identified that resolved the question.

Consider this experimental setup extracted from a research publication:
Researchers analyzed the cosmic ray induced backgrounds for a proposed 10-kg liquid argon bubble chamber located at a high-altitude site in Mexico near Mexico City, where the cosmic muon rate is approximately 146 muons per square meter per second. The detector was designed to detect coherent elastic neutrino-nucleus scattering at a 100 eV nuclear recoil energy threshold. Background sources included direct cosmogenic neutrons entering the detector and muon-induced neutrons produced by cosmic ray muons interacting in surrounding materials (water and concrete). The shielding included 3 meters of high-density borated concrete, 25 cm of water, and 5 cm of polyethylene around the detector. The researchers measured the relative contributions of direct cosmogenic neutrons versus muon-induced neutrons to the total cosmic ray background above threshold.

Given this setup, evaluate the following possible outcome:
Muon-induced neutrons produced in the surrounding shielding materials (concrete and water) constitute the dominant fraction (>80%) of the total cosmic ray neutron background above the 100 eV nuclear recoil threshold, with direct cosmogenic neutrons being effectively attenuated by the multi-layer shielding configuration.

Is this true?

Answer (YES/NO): NO